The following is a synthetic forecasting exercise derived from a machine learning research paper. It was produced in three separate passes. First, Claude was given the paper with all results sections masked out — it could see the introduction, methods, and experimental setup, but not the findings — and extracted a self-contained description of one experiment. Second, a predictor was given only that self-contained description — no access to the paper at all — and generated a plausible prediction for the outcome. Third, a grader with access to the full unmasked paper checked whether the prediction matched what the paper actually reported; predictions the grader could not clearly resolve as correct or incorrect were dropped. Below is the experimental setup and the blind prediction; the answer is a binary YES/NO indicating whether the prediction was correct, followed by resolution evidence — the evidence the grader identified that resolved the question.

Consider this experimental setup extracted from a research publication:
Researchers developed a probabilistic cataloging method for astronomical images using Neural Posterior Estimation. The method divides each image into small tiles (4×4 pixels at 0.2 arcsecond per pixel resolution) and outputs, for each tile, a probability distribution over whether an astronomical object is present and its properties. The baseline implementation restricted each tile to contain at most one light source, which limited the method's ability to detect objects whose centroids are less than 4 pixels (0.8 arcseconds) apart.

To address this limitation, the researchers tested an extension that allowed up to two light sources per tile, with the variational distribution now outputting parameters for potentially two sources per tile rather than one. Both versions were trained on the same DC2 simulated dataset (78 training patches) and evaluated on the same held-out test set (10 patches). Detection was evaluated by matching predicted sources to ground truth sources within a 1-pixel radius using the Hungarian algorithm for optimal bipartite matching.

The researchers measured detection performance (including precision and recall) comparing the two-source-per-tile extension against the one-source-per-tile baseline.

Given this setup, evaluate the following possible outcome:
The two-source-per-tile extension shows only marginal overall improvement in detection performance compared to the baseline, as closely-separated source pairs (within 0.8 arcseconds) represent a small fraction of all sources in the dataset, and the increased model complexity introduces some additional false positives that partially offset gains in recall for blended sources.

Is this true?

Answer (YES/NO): NO